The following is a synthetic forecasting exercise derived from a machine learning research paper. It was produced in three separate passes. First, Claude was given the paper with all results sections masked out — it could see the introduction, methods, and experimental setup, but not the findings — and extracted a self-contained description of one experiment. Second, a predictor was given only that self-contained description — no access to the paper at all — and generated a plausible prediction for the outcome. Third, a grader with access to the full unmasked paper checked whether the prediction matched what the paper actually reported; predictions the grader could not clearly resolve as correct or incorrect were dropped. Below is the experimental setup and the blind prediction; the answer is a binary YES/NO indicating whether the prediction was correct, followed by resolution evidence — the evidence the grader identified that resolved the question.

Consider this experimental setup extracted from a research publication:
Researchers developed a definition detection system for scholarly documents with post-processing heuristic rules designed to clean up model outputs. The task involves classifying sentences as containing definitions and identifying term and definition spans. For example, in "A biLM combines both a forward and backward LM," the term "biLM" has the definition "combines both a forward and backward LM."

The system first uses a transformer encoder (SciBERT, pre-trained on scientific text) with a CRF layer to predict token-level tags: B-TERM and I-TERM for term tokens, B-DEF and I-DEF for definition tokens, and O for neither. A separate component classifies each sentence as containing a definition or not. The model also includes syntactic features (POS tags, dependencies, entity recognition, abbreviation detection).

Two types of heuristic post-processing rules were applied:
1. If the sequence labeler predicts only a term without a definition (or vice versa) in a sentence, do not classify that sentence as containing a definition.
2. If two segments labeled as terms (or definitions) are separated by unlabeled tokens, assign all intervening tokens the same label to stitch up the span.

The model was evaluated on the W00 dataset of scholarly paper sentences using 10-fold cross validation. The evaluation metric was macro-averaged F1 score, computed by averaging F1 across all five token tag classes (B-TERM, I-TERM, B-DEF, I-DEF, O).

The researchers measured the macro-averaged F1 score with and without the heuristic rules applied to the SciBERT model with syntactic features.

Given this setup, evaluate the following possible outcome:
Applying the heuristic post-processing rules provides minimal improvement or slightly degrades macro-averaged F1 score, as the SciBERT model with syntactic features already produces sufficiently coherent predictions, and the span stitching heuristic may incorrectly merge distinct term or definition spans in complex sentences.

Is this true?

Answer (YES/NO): NO